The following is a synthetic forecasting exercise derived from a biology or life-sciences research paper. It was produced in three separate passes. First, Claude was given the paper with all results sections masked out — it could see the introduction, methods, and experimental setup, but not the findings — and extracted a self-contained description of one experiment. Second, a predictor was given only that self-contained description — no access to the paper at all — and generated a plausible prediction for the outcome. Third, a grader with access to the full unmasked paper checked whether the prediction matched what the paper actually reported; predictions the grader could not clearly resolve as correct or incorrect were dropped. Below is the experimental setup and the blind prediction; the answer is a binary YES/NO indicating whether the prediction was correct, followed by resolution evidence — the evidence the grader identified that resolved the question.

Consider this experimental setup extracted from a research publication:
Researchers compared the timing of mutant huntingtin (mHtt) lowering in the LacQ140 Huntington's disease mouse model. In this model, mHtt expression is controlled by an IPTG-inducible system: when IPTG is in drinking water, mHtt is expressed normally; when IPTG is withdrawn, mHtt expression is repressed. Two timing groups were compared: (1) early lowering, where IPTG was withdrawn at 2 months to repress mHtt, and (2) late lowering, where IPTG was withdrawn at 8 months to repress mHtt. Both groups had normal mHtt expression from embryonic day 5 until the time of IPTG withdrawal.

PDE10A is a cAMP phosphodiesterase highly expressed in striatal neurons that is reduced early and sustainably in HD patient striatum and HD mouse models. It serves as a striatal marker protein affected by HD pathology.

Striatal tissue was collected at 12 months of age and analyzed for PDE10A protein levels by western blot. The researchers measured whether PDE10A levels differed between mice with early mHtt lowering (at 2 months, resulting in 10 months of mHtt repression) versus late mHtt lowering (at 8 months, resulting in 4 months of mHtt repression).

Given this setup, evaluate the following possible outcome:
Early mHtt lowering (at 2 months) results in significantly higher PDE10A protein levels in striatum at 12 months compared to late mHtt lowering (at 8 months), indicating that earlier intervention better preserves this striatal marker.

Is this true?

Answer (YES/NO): NO